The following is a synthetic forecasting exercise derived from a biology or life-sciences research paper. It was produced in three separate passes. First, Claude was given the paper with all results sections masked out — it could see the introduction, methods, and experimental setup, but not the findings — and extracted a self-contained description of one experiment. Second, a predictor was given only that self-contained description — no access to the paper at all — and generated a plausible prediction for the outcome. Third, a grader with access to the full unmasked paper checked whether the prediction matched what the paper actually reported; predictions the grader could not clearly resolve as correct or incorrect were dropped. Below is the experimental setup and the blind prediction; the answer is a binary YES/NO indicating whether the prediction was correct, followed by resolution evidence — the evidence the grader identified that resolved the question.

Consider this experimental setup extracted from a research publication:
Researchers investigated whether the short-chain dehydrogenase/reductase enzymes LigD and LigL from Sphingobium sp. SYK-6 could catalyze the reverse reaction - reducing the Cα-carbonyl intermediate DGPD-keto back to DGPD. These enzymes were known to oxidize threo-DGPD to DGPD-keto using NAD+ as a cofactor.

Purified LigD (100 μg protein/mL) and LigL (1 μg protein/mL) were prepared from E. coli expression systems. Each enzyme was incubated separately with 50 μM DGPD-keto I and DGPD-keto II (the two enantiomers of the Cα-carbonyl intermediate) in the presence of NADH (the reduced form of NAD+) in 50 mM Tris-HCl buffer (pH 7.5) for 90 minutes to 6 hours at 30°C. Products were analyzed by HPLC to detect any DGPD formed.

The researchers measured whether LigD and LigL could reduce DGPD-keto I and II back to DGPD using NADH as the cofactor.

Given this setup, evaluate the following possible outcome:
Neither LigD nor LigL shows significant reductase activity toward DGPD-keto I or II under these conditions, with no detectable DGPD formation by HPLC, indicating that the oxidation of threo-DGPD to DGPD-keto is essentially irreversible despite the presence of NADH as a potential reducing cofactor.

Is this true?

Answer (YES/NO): NO